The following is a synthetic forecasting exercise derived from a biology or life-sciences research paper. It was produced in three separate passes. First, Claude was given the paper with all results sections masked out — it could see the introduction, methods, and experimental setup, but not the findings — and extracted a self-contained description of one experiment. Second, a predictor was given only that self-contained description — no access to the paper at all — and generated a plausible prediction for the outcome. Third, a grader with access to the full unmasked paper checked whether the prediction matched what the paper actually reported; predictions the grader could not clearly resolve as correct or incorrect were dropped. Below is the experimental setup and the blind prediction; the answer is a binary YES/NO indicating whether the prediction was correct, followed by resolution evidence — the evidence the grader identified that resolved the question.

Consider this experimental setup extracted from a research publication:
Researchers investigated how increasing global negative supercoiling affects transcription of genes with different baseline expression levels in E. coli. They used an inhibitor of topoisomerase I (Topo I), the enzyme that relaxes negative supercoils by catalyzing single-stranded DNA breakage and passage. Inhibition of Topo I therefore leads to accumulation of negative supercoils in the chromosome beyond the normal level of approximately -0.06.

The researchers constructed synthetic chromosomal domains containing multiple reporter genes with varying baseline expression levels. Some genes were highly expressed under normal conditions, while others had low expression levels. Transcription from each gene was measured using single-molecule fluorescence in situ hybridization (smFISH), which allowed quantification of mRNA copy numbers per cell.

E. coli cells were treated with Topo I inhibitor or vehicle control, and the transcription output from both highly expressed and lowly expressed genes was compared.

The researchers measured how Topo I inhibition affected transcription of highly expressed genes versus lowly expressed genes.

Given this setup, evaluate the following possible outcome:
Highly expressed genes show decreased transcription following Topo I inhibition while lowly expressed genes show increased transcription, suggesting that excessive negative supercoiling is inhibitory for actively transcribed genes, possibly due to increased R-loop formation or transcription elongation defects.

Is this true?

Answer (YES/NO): YES